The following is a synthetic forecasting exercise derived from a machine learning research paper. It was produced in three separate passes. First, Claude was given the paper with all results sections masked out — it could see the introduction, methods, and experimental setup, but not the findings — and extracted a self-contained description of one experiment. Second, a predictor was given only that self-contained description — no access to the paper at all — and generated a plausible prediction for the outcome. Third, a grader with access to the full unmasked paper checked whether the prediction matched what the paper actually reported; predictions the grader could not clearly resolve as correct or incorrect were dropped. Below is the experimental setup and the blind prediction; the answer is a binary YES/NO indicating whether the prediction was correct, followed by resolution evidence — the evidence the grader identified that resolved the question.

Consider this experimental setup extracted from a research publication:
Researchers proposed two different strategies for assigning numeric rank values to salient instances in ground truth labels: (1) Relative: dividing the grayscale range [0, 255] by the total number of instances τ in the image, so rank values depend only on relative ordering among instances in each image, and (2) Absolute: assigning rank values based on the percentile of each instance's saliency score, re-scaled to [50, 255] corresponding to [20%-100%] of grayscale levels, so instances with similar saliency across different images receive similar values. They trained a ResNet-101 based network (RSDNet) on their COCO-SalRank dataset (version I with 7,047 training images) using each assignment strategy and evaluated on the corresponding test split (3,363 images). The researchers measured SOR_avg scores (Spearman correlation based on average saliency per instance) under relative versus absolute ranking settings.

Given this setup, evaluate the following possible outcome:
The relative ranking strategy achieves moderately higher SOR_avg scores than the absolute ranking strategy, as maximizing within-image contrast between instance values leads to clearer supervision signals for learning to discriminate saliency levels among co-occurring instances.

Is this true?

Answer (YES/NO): NO